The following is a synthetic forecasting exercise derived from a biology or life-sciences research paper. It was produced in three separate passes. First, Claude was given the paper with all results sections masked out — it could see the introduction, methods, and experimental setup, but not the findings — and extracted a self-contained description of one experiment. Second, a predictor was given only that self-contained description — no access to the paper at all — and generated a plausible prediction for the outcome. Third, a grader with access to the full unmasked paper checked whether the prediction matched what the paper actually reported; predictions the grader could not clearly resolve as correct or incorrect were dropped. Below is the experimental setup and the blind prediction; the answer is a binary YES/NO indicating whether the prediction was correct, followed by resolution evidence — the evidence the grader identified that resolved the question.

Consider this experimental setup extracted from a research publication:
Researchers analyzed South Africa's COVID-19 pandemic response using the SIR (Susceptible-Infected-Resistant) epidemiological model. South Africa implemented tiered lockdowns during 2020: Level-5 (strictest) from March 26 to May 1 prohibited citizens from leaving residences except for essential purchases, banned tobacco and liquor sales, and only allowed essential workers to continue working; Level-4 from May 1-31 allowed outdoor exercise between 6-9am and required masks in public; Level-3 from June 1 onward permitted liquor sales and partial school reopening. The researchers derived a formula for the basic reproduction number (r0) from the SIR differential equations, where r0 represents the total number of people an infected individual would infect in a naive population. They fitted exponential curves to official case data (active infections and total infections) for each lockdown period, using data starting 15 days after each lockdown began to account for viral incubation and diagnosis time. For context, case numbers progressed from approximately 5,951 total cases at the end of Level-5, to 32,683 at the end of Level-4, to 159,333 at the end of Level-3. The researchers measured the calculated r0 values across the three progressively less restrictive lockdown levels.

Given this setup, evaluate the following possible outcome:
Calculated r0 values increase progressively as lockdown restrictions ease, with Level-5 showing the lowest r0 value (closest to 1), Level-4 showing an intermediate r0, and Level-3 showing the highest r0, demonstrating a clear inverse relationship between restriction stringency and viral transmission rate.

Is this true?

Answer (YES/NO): NO